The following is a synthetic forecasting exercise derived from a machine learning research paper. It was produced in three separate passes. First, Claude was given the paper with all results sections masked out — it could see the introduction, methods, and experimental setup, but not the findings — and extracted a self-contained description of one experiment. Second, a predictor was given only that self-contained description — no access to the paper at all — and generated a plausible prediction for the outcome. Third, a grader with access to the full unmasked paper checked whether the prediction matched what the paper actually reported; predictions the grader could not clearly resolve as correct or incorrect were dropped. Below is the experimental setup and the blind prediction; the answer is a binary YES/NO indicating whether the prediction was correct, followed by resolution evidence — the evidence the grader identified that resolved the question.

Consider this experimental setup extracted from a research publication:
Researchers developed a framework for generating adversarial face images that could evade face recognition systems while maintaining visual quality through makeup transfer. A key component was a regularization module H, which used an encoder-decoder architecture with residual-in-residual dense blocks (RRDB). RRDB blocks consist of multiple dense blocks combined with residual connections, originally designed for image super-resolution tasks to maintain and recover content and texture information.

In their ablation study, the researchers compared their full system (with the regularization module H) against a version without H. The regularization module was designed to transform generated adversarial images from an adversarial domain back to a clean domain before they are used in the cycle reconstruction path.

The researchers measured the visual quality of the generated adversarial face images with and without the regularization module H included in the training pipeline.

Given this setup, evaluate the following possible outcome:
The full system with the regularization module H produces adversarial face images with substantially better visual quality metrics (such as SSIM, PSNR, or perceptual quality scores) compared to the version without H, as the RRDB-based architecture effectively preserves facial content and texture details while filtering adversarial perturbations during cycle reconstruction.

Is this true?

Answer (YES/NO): NO